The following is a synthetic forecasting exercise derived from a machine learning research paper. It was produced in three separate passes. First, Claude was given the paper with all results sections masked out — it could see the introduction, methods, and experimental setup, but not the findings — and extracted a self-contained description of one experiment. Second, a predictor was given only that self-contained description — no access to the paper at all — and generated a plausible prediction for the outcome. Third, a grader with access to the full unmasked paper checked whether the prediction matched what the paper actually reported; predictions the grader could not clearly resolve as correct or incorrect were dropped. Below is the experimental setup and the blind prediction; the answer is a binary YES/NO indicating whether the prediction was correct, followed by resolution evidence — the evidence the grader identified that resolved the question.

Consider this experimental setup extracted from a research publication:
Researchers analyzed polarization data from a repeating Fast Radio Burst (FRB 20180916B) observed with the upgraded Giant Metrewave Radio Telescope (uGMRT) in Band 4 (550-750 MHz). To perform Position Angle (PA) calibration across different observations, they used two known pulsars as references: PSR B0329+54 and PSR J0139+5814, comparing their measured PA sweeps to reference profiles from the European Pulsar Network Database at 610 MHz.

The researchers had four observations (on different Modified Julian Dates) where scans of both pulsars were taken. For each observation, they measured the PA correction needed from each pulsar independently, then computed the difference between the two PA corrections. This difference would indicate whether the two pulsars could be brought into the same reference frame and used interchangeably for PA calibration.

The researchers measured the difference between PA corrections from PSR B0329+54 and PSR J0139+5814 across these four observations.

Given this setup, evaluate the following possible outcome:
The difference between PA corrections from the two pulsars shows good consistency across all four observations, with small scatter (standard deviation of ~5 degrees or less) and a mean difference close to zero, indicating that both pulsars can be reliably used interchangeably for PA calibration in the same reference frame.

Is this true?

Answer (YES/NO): NO